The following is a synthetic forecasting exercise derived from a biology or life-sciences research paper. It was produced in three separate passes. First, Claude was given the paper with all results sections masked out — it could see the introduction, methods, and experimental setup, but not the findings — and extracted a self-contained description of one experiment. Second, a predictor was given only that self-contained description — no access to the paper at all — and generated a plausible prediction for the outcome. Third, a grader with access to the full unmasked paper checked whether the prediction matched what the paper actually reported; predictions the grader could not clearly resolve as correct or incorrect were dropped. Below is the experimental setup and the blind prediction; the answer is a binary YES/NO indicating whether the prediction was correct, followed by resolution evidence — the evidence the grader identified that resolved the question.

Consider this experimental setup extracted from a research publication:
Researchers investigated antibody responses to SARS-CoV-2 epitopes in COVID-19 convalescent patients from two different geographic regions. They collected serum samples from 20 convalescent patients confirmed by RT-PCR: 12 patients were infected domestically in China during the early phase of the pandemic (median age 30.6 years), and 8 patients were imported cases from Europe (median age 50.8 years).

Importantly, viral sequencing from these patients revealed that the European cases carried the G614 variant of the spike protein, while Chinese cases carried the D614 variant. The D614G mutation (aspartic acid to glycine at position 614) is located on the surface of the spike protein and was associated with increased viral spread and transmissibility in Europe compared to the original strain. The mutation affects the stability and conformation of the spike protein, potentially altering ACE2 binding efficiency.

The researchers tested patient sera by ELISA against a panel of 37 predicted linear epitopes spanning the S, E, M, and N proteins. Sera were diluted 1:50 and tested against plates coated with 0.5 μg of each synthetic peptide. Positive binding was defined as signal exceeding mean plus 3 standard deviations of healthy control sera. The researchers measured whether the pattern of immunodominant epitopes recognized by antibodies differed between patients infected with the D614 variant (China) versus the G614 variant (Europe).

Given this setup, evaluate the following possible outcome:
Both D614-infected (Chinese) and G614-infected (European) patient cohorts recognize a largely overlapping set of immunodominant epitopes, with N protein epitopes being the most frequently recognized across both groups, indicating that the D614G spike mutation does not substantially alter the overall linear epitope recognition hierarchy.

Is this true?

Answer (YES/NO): NO